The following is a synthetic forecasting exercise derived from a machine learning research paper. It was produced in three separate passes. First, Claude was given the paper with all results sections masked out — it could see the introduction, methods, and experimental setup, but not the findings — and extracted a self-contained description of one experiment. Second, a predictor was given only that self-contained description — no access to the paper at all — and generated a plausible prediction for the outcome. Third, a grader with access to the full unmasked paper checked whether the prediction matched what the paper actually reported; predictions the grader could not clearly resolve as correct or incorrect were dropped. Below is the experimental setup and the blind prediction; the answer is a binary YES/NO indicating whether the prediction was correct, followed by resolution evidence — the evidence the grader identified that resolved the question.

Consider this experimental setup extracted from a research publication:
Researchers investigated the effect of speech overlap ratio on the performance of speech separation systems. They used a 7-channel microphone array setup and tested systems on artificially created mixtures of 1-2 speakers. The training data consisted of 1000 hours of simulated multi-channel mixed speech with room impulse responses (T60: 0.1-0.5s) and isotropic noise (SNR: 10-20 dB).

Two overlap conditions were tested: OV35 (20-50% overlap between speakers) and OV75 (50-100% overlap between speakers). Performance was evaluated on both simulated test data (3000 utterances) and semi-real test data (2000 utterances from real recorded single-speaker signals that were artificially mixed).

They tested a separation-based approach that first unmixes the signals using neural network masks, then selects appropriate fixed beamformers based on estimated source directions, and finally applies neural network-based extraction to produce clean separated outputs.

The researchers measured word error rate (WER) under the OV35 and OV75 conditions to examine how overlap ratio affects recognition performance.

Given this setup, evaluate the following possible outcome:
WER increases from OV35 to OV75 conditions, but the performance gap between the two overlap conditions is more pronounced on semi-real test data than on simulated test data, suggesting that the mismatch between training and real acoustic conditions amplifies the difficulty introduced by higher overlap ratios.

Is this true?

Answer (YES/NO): NO